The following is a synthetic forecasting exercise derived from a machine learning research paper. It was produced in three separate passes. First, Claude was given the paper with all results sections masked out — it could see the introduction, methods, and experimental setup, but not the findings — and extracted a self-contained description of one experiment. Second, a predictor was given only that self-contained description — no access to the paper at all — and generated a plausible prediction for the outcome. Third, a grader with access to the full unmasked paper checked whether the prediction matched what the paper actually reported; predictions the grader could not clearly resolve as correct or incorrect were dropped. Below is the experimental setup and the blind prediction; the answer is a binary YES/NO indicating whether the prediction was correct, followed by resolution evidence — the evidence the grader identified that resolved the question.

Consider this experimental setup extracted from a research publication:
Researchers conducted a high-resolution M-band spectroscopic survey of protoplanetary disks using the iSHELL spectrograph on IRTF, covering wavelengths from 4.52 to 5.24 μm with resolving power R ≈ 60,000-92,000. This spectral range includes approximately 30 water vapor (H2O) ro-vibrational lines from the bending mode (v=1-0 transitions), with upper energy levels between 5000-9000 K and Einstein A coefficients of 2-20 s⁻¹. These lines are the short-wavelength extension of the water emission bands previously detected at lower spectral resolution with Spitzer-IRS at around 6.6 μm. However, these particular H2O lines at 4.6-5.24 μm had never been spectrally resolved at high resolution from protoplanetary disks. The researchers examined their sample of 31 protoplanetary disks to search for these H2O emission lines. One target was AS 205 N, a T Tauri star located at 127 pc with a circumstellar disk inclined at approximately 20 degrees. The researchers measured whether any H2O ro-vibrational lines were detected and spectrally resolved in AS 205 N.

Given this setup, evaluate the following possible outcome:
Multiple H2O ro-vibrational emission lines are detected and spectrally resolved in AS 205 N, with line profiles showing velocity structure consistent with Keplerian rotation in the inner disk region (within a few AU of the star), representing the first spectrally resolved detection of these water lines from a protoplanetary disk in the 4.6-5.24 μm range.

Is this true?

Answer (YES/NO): NO